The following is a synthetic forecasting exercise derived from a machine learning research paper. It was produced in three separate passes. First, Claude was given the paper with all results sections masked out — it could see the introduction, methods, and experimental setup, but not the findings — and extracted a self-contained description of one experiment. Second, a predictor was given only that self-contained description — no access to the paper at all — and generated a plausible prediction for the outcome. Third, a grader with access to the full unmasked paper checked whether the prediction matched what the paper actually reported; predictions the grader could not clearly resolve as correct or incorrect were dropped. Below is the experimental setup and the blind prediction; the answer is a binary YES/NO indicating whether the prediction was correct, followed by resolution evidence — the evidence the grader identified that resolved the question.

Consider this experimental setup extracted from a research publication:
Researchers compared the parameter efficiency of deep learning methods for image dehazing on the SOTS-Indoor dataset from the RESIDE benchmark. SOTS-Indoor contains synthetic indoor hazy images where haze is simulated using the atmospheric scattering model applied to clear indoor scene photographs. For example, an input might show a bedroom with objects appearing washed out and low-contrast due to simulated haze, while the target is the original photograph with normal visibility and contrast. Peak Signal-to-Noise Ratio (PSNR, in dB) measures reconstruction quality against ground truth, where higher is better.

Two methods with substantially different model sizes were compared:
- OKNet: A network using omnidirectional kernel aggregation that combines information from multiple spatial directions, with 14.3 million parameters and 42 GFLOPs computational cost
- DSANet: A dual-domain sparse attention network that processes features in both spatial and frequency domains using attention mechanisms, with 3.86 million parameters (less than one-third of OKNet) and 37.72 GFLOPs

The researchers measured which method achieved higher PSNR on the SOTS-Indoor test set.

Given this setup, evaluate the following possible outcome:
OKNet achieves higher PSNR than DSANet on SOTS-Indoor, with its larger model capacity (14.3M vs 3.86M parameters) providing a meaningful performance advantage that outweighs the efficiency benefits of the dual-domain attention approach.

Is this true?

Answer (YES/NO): NO